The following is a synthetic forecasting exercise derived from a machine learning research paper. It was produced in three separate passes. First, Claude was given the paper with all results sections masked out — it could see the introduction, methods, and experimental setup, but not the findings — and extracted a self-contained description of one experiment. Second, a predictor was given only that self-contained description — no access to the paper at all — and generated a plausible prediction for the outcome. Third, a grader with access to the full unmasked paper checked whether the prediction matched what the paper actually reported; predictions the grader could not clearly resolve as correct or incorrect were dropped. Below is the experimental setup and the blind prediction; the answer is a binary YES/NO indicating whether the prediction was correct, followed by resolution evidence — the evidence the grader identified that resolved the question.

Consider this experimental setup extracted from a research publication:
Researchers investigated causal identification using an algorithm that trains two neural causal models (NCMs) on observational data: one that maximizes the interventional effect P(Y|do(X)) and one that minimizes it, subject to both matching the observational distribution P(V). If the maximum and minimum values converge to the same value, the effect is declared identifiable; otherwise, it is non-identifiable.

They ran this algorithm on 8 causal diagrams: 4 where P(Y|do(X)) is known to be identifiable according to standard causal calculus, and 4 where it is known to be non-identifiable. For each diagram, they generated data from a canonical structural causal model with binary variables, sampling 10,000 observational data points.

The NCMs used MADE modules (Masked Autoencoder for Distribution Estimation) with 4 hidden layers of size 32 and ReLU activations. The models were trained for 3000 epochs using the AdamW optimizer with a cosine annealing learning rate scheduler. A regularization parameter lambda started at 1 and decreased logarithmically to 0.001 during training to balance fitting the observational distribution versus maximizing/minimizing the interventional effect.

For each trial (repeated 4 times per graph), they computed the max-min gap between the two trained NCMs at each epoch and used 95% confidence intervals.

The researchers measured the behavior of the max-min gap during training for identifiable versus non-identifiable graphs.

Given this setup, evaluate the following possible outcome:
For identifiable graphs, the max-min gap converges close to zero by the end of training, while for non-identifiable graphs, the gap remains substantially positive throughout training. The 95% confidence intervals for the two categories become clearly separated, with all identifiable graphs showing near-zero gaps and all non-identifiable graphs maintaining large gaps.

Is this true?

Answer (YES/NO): YES